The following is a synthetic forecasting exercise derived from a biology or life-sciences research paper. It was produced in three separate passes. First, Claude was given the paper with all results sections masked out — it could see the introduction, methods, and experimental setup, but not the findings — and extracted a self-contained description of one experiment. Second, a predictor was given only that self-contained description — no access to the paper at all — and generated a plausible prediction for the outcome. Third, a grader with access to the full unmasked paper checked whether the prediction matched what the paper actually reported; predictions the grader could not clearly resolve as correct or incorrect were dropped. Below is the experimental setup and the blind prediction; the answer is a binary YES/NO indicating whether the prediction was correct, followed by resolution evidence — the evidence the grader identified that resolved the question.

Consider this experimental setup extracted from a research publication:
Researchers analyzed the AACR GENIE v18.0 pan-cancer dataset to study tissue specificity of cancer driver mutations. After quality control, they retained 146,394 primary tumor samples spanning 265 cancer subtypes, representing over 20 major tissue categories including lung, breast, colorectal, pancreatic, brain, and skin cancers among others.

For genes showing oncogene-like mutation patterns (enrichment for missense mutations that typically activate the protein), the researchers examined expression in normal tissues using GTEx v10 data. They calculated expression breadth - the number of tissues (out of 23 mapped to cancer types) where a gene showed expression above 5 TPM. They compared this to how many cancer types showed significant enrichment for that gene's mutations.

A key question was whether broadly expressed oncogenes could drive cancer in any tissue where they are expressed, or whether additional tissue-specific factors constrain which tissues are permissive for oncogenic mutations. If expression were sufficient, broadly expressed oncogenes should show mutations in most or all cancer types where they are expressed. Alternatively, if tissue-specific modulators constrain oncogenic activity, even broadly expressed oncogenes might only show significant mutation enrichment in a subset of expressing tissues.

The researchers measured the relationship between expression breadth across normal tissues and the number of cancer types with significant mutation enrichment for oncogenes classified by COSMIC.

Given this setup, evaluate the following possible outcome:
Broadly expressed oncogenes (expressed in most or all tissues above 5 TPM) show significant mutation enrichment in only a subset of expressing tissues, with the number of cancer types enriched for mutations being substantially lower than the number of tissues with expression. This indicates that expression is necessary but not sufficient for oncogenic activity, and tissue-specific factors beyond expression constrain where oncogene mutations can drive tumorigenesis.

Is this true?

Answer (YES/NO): NO